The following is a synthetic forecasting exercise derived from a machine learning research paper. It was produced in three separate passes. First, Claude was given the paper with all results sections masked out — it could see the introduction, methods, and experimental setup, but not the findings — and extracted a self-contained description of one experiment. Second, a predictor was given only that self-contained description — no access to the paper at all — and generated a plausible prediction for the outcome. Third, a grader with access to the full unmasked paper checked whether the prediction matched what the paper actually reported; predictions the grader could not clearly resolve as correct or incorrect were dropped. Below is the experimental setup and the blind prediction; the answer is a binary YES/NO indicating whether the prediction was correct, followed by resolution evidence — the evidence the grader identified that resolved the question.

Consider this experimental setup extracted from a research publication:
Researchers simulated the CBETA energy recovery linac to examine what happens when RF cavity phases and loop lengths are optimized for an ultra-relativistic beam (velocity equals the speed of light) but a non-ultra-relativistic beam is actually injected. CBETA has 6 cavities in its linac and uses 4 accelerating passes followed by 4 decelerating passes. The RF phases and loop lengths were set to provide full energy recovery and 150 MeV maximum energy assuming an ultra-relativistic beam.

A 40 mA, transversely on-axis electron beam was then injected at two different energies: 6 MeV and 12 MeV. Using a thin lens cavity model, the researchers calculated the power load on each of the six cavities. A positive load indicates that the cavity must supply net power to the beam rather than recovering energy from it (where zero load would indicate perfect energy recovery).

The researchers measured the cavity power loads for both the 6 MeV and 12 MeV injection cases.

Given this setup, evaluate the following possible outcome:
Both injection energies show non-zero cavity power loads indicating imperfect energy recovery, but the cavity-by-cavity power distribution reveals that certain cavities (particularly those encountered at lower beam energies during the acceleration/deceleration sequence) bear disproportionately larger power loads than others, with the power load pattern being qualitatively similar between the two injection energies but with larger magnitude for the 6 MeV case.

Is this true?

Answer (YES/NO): YES